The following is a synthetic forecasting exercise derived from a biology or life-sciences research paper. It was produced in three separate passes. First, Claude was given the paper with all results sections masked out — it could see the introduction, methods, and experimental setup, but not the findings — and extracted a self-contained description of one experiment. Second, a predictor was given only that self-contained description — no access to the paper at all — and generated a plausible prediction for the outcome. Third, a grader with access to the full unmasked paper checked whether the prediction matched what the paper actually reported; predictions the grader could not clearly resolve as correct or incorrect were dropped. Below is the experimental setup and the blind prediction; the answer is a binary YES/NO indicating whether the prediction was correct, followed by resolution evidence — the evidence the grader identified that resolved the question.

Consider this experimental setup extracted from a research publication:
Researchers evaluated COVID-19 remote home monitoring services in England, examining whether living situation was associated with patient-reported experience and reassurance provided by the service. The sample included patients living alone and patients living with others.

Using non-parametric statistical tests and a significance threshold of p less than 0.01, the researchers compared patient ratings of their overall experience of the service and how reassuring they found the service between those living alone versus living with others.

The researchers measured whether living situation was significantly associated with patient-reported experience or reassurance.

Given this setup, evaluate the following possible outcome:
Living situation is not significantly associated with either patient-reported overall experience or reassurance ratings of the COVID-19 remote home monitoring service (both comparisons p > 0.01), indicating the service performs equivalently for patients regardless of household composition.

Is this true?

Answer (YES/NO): YES